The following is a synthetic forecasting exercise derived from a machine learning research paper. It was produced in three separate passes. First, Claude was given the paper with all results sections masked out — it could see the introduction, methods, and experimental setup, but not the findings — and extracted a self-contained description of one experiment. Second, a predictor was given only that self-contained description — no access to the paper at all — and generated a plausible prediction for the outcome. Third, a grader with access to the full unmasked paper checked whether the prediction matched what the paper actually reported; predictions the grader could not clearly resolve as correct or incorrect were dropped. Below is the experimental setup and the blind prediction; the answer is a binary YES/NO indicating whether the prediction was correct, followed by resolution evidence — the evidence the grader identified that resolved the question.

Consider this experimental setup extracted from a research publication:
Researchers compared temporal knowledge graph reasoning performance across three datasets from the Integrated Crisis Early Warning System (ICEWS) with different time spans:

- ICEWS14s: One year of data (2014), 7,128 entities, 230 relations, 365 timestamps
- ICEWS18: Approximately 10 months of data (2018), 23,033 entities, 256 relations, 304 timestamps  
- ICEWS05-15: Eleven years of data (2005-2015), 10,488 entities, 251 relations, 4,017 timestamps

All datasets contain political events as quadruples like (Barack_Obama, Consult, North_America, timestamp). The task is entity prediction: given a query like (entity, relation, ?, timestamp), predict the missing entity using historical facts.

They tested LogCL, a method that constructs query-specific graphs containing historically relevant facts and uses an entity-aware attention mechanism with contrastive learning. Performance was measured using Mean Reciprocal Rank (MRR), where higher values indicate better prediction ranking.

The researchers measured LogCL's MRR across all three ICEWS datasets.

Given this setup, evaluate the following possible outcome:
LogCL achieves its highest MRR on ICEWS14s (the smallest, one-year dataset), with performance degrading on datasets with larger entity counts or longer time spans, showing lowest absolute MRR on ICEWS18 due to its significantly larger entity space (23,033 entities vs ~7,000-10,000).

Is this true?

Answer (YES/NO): NO